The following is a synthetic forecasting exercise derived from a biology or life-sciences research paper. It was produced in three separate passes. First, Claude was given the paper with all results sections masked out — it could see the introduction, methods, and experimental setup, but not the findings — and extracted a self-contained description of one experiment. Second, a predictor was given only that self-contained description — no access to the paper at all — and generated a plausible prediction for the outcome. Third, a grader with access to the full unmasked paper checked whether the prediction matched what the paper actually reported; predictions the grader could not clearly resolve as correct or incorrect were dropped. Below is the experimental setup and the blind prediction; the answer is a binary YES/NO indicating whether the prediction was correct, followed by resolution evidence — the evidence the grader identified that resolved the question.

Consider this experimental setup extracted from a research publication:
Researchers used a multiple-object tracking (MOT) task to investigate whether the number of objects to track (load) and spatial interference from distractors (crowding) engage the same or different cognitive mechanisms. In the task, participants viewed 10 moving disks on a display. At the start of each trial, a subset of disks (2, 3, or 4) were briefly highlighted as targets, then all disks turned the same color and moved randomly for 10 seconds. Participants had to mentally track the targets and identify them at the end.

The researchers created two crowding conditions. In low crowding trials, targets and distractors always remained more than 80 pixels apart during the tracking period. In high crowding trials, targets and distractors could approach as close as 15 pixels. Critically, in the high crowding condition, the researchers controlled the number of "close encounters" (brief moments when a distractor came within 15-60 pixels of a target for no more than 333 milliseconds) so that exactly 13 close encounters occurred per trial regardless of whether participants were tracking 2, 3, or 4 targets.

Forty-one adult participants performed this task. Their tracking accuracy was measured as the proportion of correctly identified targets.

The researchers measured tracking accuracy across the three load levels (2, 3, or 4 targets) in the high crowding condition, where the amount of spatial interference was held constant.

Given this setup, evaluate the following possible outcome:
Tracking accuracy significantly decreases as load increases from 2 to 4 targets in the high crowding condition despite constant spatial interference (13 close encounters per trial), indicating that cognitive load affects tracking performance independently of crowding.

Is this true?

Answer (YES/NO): YES